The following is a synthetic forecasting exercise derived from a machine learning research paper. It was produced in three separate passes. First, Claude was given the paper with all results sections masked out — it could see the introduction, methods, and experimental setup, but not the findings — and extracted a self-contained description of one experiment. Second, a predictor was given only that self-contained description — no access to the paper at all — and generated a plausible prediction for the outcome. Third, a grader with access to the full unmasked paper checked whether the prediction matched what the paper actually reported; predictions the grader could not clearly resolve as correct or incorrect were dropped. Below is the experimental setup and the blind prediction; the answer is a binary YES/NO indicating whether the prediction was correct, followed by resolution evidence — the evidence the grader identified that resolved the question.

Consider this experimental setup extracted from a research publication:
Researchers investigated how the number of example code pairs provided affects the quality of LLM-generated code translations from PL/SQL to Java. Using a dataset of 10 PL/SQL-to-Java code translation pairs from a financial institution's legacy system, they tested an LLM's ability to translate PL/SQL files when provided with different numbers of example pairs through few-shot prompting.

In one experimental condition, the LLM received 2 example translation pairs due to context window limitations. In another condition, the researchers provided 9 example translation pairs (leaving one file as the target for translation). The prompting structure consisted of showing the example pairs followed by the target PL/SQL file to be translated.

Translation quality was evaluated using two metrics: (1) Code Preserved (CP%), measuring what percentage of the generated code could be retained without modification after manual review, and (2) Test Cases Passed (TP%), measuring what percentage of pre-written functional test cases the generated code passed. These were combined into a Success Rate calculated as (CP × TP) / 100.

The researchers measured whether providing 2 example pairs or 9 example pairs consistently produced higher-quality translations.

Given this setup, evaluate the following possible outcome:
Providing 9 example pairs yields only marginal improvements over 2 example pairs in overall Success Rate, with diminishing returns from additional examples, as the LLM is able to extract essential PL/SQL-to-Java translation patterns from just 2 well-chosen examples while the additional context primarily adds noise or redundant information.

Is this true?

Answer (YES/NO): NO